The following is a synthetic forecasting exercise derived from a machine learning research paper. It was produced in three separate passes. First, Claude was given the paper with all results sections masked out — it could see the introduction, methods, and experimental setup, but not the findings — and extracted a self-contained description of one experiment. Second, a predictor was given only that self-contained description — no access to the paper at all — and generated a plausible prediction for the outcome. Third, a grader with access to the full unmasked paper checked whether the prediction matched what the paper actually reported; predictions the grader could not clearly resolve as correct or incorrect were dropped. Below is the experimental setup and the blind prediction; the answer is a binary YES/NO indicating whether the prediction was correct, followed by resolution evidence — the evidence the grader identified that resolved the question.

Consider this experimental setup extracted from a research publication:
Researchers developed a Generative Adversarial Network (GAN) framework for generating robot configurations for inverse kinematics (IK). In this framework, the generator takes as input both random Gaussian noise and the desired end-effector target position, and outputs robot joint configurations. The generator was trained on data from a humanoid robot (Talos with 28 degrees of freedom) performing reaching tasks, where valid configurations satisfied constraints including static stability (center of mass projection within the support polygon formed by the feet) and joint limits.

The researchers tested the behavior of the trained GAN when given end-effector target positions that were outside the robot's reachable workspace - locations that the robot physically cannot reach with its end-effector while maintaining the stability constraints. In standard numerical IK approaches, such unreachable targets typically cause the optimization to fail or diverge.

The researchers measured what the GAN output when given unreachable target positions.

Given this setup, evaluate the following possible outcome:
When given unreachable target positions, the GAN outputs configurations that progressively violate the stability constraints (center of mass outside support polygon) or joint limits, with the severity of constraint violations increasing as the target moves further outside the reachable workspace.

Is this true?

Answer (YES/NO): NO